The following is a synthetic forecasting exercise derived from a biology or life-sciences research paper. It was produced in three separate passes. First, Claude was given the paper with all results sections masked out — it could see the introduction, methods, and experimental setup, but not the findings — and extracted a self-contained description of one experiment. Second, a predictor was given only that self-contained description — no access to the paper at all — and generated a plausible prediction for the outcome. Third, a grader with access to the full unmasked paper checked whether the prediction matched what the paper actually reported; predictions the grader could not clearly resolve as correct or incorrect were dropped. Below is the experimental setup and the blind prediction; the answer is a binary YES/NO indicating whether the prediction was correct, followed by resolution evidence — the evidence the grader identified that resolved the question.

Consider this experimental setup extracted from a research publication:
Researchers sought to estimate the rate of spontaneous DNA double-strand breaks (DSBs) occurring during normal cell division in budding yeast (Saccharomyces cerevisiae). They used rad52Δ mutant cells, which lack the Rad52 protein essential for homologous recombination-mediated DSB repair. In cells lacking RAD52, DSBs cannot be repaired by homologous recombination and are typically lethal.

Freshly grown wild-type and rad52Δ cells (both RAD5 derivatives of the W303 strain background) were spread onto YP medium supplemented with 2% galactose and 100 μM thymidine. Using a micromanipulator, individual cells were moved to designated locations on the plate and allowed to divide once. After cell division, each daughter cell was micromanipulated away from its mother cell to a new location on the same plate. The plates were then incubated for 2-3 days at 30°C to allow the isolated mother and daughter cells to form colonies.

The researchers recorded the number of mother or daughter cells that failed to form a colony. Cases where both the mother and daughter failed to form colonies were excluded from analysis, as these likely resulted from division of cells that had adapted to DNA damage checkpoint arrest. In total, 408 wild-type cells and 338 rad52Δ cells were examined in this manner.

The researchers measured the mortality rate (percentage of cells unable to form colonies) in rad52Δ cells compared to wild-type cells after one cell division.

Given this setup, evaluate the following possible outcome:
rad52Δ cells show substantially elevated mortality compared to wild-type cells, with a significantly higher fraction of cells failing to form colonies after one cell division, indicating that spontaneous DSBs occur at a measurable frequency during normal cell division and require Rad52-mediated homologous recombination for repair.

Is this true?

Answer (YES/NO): YES